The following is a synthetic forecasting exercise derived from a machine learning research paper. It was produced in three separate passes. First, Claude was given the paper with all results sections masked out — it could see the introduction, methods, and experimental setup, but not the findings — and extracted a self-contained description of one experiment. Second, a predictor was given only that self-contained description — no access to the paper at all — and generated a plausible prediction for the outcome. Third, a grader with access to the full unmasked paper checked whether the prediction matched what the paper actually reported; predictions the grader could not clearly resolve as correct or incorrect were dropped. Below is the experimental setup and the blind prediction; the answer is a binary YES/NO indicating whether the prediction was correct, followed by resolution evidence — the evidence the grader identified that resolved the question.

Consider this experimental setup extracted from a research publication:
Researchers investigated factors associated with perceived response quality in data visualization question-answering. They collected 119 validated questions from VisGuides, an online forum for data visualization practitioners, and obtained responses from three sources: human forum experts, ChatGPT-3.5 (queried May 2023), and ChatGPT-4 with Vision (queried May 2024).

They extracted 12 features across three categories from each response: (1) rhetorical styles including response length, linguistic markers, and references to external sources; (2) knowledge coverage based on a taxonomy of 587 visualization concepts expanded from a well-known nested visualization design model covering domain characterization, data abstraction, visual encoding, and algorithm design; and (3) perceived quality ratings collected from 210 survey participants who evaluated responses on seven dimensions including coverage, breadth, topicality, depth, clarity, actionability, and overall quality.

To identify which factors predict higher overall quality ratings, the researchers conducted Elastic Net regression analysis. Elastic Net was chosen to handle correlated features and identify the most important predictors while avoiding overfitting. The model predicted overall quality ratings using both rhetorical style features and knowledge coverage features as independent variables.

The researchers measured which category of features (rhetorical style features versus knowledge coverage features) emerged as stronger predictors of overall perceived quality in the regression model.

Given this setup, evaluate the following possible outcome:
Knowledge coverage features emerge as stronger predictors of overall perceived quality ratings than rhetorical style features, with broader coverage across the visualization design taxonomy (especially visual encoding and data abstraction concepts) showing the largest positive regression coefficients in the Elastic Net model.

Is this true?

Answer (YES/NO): NO